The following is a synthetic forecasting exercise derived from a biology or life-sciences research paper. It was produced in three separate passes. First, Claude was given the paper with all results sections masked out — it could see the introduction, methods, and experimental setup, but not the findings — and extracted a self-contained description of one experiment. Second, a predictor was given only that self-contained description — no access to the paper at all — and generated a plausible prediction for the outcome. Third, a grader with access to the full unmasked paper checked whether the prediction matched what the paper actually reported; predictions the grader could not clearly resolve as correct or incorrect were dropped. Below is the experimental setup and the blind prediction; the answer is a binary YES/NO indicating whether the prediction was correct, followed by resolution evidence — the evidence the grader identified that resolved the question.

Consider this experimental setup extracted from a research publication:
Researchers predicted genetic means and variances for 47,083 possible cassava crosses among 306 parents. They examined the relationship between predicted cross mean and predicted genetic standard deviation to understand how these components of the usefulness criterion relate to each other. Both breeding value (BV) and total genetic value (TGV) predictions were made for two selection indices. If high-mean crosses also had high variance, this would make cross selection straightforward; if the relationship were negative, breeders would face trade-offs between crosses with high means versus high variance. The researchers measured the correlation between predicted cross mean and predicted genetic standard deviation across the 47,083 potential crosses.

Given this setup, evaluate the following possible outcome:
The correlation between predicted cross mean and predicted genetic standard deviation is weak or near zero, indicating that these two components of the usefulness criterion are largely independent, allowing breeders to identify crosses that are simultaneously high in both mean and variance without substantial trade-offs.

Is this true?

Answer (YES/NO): NO